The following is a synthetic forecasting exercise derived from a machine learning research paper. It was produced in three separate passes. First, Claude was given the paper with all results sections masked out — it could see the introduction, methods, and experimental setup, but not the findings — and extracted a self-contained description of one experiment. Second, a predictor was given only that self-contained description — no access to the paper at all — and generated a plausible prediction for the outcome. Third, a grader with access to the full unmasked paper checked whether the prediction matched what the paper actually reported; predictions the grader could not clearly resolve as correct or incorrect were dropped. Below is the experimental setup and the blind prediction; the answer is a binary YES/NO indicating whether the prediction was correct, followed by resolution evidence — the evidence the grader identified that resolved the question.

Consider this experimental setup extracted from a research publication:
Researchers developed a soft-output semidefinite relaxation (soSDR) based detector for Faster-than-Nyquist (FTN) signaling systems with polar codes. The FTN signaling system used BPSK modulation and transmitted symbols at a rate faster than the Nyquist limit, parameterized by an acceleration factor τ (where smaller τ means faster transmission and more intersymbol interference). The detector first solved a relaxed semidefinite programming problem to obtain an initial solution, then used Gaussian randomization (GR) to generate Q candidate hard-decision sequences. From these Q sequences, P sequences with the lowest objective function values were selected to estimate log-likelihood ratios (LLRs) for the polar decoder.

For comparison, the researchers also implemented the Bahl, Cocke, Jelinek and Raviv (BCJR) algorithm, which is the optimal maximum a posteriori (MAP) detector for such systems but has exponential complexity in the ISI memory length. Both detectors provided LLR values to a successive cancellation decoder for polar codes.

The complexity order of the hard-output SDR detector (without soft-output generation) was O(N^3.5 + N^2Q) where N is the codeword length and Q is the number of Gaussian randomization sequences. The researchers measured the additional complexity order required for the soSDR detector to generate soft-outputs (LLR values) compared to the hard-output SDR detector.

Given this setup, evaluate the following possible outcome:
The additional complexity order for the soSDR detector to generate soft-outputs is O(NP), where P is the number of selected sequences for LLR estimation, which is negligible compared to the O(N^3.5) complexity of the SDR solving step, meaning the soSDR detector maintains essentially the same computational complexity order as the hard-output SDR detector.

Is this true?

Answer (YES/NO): YES